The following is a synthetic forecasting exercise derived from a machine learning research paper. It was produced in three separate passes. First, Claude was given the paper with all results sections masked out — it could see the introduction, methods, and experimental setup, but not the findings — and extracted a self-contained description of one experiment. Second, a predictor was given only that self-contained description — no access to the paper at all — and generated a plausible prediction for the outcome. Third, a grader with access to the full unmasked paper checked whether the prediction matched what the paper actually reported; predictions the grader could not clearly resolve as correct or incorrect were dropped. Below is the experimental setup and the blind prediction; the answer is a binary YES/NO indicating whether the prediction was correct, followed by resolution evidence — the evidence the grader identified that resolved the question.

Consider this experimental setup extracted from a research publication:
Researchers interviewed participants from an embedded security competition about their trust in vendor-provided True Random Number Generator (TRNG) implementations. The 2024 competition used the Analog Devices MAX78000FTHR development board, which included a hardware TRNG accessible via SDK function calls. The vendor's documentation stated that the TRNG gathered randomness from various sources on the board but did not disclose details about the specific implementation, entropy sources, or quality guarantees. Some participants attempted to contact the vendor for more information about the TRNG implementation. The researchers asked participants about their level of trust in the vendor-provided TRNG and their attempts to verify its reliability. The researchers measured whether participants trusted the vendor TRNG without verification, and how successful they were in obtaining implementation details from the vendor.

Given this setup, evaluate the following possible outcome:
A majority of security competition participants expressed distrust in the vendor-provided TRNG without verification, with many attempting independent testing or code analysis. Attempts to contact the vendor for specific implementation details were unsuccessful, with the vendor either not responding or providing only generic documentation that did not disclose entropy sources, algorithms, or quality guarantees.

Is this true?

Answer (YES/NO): NO